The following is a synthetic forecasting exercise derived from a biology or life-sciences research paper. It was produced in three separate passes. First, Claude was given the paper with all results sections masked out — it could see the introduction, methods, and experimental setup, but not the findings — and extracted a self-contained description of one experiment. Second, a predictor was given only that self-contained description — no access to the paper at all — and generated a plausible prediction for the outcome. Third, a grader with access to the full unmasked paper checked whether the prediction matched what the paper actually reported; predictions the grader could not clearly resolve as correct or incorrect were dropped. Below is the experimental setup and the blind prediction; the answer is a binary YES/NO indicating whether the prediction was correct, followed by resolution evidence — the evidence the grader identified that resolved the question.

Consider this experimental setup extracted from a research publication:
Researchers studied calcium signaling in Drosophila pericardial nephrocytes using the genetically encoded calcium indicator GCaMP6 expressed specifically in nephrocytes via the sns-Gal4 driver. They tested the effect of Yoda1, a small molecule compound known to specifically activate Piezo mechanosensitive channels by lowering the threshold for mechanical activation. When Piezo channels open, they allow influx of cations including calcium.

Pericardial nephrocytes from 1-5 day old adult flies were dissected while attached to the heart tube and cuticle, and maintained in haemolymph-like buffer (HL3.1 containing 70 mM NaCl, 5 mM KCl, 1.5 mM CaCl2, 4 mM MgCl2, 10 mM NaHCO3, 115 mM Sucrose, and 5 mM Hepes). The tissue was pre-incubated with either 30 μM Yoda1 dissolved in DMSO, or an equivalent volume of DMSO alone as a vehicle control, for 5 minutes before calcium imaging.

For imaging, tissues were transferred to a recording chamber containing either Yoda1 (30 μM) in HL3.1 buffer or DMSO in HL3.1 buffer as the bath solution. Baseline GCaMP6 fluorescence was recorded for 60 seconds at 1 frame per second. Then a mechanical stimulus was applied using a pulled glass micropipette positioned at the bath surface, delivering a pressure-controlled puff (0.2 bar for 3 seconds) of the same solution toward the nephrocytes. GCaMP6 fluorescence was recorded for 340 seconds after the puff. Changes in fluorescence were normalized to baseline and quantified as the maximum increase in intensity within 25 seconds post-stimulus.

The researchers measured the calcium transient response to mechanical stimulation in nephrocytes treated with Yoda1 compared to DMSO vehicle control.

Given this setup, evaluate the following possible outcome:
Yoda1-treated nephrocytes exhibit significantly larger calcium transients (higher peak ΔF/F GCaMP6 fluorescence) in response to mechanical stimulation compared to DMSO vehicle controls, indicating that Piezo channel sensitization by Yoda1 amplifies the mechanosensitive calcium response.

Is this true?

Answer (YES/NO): YES